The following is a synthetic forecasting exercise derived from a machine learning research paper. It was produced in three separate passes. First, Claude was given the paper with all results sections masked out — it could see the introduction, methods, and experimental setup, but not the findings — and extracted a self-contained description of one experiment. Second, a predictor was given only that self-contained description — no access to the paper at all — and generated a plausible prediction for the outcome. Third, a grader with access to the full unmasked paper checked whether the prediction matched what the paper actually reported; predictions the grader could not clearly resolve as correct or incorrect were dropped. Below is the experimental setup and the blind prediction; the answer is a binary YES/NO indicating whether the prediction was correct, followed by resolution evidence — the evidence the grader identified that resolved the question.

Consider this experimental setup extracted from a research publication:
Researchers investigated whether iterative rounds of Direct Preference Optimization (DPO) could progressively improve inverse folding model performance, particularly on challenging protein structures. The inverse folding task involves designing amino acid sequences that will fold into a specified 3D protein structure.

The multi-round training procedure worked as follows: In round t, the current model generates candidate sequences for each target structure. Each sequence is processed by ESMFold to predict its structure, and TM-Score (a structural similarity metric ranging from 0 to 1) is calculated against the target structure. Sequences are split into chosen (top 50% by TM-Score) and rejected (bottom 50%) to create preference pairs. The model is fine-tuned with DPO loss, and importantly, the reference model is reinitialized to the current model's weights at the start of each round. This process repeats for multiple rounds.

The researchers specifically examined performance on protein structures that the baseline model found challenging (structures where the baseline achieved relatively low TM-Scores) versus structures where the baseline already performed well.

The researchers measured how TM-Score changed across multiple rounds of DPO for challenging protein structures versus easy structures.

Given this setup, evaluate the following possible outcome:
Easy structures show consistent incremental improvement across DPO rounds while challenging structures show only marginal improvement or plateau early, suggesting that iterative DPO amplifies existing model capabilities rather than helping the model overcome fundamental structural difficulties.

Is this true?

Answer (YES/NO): NO